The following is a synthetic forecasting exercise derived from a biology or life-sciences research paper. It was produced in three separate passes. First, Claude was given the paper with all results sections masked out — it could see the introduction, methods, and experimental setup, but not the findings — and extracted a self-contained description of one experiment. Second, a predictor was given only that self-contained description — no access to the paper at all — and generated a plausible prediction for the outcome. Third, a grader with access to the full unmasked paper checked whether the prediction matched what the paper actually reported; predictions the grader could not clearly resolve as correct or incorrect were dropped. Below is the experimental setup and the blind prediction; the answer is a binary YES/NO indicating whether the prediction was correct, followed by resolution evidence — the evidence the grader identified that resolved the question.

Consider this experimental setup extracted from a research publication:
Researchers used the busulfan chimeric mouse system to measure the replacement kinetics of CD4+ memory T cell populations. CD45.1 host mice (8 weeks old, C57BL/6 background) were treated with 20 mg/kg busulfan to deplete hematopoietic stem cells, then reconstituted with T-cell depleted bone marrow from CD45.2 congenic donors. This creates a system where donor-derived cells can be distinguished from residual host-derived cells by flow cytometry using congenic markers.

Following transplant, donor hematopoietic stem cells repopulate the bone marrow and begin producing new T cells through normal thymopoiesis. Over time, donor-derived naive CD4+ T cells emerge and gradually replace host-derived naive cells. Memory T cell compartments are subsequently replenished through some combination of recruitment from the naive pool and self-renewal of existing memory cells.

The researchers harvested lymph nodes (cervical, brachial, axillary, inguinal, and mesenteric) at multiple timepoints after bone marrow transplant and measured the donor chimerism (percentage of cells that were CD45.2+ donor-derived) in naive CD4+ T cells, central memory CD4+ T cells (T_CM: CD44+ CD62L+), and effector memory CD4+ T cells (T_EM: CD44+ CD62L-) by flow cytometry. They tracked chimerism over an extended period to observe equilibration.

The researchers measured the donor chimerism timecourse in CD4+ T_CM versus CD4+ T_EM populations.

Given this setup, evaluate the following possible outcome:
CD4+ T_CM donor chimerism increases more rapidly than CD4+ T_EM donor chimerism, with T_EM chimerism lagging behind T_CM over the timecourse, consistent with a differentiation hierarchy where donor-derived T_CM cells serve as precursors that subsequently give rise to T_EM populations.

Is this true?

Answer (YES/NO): YES